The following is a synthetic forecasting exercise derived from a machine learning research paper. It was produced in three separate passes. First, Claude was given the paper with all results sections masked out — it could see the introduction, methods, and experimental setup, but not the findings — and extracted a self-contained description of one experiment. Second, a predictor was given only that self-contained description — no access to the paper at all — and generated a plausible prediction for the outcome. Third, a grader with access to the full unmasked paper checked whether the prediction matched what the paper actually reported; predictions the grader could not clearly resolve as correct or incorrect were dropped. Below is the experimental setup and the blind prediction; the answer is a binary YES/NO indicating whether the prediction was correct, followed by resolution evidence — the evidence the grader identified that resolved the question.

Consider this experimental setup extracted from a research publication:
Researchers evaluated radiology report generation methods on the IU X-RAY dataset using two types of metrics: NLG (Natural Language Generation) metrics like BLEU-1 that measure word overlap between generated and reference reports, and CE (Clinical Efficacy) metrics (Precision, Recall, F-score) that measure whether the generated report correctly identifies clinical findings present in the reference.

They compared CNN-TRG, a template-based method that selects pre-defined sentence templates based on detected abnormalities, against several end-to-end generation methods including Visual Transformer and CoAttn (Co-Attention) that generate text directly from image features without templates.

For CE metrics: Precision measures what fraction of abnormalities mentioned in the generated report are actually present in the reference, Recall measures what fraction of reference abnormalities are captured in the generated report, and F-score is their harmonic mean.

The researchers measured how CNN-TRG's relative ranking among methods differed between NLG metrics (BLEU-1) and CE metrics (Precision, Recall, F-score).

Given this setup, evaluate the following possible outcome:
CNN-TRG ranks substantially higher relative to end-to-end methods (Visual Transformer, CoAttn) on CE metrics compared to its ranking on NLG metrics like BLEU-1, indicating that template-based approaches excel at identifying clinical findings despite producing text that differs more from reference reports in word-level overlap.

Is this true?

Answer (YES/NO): YES